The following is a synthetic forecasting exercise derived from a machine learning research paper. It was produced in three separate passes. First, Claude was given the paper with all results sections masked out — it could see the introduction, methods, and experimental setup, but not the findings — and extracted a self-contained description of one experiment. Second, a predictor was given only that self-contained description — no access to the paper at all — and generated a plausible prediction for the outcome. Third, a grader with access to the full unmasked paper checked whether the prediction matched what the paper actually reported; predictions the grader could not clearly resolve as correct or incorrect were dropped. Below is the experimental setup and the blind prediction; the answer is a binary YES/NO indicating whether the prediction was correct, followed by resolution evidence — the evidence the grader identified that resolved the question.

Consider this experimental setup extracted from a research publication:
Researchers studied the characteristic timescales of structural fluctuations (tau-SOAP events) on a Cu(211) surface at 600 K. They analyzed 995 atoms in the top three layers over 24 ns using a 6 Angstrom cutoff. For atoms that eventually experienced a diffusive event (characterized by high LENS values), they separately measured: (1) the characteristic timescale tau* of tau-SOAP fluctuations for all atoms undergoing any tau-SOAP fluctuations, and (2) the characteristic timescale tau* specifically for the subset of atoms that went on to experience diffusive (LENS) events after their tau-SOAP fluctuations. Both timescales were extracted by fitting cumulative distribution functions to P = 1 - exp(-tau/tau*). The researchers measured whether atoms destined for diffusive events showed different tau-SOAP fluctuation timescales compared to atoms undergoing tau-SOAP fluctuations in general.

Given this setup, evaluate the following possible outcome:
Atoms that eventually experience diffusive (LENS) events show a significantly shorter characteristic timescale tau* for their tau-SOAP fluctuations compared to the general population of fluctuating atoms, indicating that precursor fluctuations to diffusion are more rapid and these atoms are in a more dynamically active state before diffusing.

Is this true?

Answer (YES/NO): NO